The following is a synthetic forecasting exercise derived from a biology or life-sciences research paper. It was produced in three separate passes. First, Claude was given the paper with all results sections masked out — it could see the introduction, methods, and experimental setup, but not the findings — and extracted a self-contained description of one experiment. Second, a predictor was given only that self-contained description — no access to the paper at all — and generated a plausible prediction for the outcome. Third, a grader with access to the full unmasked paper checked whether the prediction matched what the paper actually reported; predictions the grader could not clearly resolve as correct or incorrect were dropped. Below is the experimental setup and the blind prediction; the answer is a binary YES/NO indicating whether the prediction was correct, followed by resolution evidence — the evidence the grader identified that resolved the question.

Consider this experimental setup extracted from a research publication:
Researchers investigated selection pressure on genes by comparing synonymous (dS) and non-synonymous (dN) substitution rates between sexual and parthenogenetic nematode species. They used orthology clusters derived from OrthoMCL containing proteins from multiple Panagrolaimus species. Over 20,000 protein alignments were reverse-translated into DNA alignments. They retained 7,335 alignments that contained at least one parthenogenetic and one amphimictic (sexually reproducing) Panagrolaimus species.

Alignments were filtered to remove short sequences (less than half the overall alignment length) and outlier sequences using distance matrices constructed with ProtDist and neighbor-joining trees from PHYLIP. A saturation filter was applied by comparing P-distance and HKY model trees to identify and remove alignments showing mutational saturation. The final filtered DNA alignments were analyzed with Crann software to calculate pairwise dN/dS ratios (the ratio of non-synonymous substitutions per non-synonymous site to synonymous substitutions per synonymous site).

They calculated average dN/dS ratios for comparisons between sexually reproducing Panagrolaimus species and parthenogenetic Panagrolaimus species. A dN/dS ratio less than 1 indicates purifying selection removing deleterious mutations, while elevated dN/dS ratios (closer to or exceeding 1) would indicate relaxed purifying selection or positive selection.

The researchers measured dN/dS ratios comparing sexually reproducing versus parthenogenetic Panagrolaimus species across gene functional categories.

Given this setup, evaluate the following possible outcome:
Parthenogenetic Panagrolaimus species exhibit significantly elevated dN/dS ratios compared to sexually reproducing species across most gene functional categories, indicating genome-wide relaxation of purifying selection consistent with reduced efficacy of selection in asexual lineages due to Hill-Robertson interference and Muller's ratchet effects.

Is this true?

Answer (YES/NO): NO